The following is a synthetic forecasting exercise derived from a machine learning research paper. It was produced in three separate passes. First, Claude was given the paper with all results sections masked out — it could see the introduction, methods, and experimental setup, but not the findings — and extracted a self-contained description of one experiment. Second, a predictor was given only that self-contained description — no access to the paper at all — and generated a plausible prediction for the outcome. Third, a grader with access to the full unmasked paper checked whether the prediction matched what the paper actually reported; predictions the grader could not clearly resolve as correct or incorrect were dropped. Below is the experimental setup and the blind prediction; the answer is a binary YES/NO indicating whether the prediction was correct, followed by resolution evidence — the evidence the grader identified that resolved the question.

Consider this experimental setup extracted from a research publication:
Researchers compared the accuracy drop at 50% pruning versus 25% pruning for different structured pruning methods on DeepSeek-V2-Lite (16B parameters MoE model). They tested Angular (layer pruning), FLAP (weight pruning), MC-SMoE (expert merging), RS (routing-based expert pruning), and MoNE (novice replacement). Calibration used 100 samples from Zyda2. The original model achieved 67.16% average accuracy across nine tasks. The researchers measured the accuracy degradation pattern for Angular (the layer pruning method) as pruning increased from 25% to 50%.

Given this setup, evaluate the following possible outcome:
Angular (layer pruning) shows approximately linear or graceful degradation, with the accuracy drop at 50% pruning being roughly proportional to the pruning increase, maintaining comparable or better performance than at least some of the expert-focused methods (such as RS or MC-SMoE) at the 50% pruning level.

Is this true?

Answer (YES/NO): NO